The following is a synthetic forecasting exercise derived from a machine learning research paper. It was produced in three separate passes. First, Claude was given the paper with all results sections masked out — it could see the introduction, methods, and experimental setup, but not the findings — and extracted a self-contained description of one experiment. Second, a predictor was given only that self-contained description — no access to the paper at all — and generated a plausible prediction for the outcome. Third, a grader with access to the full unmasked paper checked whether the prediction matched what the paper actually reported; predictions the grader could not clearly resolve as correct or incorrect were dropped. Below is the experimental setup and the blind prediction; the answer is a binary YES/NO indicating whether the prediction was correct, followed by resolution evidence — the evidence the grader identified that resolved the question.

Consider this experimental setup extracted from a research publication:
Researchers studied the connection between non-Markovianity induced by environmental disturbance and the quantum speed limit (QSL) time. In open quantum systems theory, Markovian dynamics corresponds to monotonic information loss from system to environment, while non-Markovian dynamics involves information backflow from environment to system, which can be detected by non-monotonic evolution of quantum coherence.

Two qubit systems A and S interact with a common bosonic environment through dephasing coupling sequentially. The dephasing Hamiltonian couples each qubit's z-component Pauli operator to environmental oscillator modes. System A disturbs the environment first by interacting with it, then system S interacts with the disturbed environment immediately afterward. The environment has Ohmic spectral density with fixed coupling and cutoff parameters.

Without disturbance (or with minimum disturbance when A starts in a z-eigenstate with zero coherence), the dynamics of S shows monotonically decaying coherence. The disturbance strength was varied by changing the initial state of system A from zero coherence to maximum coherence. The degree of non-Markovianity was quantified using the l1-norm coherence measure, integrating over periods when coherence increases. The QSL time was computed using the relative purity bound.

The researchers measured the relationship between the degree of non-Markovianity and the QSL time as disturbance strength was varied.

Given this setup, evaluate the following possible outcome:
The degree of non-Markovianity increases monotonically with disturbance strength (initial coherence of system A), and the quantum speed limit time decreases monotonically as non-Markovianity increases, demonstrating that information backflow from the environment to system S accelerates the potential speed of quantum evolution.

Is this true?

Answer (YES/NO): NO